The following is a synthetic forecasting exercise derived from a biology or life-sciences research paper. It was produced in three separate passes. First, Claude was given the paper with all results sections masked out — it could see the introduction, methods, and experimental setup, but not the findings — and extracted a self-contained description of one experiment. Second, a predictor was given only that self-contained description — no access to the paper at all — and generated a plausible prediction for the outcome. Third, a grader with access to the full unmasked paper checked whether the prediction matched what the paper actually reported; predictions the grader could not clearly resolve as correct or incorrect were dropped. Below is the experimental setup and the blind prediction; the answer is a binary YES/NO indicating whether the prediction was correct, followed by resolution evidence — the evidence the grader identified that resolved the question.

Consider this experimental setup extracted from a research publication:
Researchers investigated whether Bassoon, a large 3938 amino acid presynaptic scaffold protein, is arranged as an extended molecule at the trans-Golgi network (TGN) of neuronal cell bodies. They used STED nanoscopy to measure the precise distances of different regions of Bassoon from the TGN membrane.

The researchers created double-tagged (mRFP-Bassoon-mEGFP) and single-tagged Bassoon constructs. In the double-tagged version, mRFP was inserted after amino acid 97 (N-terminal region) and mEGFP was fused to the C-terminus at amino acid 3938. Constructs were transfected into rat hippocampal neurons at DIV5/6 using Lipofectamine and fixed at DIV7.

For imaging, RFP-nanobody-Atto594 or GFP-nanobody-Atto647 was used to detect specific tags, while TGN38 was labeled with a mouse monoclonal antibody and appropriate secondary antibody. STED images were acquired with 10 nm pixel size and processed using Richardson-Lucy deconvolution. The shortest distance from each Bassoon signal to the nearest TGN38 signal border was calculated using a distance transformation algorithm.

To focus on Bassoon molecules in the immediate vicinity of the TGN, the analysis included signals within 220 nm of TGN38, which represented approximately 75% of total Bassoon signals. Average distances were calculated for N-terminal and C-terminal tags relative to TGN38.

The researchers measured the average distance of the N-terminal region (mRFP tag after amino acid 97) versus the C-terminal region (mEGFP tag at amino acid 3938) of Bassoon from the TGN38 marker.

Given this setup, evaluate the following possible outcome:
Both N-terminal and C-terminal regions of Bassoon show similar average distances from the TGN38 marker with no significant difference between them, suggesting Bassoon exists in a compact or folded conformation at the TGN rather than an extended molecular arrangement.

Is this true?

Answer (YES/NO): NO